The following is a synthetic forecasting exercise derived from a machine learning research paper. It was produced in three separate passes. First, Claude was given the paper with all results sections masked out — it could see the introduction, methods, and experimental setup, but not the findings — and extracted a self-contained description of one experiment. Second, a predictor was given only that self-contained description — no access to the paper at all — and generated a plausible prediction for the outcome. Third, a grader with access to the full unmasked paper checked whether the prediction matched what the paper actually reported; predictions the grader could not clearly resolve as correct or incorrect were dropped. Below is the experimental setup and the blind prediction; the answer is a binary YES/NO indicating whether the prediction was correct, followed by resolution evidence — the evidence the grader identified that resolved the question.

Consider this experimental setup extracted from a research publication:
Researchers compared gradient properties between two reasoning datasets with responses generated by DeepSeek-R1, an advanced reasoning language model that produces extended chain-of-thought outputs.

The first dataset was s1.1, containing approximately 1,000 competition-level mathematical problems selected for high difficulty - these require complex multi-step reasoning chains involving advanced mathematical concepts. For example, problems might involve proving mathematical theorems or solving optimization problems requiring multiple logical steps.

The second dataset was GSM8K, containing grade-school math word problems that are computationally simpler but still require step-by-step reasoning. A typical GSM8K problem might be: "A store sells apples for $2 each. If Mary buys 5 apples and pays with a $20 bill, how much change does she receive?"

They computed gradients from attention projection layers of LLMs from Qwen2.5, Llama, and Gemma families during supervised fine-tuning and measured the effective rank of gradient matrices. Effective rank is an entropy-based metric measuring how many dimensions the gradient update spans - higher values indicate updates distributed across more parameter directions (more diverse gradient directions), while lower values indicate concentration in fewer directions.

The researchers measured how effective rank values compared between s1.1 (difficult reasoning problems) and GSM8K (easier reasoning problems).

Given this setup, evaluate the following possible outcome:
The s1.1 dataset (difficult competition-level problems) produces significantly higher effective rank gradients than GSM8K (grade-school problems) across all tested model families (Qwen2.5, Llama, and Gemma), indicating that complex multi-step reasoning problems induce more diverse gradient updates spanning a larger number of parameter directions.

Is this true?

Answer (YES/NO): YES